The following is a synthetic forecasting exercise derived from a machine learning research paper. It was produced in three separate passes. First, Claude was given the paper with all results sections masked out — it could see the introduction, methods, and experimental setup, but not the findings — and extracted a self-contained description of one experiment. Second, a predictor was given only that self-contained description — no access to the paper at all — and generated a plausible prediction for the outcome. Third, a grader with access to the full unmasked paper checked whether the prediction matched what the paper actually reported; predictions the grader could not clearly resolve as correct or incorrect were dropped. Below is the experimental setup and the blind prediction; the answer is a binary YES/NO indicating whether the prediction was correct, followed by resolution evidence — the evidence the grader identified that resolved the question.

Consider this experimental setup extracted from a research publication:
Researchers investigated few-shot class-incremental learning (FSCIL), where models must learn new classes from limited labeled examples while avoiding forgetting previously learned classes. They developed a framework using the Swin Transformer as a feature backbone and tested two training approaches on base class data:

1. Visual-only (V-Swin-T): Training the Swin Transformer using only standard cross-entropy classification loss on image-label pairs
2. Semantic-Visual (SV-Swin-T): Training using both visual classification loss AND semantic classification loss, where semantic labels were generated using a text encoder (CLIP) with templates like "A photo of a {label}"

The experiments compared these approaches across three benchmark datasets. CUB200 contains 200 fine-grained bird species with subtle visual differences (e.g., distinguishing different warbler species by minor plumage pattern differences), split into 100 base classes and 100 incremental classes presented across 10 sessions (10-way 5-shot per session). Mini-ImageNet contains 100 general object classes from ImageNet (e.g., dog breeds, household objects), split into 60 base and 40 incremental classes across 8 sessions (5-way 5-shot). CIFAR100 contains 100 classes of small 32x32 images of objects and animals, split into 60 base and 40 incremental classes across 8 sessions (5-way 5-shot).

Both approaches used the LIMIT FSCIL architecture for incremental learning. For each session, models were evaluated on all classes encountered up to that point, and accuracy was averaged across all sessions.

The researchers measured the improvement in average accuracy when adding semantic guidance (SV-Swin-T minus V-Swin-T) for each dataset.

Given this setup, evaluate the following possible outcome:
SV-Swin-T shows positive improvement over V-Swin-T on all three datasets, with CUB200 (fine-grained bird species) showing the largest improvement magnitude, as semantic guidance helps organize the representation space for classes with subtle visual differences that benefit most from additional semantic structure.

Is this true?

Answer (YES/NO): NO